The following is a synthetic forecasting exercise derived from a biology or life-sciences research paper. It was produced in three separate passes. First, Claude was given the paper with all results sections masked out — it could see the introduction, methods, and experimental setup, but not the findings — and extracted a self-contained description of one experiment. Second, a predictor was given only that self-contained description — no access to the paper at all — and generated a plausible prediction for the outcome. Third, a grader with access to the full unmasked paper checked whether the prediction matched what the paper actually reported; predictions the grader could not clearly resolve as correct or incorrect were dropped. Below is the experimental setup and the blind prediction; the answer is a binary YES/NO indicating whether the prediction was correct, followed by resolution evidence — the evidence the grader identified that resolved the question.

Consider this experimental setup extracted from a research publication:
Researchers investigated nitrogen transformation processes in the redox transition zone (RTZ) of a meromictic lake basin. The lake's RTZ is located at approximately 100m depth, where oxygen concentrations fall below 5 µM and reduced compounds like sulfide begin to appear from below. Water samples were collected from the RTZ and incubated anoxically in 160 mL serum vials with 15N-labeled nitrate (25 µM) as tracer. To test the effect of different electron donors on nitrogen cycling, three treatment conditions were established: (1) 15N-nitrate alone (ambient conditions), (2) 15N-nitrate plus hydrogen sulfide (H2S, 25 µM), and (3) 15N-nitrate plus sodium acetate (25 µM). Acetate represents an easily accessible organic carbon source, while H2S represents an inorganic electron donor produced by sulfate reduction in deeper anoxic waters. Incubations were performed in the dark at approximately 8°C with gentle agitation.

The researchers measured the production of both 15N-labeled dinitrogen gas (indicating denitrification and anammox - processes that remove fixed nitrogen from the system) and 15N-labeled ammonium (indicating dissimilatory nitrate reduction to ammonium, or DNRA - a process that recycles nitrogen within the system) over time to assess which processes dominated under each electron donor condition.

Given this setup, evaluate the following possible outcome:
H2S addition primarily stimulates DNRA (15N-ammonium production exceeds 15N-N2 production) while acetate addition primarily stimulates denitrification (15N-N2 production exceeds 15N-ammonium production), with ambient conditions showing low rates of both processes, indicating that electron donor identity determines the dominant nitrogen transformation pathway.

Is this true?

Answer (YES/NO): NO